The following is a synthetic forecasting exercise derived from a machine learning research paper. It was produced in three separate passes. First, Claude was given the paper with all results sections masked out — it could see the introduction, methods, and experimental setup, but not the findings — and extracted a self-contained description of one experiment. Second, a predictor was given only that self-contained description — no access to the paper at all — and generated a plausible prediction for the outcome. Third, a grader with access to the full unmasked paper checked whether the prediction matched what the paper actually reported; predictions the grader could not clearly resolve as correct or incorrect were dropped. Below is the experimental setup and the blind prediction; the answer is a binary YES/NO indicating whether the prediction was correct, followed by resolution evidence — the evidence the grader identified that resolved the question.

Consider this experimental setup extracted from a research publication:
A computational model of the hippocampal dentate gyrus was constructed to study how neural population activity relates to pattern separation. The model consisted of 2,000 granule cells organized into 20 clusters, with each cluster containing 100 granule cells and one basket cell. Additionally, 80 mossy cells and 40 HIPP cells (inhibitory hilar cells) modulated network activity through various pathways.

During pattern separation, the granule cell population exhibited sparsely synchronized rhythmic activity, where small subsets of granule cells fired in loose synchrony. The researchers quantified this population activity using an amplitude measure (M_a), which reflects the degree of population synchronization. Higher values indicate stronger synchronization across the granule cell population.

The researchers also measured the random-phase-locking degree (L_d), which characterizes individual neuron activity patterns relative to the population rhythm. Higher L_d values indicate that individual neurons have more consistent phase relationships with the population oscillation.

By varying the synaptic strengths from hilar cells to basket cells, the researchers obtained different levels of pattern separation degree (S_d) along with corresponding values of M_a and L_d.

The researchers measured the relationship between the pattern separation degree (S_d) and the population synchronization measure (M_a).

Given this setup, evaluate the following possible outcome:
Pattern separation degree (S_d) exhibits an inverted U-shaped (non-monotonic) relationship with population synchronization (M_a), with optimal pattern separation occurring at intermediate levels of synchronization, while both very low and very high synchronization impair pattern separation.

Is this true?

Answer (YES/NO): NO